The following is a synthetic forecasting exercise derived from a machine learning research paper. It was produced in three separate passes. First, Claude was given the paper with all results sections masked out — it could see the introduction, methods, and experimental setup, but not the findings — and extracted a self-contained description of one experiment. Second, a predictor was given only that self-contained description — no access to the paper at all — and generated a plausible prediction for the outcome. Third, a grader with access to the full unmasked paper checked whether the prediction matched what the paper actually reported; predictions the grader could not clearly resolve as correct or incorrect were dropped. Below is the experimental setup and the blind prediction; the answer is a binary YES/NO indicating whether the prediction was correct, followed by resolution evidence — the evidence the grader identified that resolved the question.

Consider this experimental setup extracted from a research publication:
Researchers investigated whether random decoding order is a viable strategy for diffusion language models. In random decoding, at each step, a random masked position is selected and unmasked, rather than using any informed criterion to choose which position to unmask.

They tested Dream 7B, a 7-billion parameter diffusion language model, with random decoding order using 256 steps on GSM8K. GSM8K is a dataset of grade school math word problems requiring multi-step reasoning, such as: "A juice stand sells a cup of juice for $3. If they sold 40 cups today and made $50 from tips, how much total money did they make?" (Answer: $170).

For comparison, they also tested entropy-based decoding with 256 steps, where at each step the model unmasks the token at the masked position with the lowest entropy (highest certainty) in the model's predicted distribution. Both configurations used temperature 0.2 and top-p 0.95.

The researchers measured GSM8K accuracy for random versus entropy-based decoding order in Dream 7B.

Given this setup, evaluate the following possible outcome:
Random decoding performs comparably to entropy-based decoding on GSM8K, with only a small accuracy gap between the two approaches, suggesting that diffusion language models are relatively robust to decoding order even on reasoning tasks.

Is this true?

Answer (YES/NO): NO